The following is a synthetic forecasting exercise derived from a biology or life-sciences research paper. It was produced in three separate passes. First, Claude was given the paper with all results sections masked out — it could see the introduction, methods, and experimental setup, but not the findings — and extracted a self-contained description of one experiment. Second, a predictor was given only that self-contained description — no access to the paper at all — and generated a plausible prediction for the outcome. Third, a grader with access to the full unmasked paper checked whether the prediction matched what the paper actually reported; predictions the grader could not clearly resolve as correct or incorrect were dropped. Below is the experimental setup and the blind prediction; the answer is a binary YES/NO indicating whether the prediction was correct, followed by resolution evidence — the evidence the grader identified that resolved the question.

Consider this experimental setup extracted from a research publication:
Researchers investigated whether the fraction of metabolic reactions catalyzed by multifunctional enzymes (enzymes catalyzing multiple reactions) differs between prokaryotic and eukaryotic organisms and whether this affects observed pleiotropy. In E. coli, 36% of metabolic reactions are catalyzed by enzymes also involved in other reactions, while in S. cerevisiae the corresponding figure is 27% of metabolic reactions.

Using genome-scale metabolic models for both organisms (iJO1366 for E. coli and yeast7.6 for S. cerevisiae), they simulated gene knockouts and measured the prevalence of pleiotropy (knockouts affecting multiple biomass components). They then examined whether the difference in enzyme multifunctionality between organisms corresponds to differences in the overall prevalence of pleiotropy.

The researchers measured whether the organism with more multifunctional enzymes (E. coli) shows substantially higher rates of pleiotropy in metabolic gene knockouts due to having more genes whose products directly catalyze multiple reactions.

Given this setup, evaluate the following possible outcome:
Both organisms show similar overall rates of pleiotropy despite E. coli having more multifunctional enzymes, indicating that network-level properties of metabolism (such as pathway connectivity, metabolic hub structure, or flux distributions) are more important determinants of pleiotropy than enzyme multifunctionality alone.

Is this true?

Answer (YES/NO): NO